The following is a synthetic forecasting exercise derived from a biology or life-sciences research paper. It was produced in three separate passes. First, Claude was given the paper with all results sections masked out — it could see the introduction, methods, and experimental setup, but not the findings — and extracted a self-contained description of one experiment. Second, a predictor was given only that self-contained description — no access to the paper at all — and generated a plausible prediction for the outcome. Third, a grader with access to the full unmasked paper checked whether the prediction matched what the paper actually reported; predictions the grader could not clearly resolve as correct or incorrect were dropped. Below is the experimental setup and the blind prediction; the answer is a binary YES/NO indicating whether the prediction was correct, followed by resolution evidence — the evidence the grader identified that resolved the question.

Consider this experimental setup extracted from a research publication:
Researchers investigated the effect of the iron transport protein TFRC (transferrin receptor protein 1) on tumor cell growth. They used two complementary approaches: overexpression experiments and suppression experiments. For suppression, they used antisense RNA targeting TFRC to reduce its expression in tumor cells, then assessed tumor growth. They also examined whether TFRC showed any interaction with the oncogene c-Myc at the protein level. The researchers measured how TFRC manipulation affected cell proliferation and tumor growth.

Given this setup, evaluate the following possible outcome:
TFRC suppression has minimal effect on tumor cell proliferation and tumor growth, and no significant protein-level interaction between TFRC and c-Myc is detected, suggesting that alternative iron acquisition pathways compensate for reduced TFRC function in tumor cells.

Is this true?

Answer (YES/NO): NO